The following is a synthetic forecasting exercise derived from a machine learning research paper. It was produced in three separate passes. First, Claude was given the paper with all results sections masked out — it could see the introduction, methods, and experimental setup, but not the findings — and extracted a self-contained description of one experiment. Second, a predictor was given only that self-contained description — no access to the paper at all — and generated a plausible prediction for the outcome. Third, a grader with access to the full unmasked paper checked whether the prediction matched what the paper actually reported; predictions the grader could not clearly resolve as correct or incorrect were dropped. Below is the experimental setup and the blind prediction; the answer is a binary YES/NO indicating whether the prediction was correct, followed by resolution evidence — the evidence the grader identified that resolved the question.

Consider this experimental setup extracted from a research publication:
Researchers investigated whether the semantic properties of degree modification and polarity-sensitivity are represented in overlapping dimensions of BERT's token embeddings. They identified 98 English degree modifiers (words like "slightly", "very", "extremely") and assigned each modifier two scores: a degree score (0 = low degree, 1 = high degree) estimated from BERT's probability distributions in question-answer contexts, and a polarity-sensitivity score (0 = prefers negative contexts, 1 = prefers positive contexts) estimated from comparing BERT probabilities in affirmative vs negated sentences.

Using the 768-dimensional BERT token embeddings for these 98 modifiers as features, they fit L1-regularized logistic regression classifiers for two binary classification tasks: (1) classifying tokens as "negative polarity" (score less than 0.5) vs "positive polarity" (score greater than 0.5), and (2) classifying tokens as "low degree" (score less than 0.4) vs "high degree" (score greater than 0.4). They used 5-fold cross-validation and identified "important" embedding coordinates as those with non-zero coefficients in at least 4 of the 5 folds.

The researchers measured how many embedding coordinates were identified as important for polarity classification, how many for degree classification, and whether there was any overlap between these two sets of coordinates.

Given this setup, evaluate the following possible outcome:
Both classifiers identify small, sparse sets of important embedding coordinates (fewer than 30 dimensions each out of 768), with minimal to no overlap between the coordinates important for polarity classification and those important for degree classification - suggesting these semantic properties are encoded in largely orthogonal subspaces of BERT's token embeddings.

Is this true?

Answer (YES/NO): YES